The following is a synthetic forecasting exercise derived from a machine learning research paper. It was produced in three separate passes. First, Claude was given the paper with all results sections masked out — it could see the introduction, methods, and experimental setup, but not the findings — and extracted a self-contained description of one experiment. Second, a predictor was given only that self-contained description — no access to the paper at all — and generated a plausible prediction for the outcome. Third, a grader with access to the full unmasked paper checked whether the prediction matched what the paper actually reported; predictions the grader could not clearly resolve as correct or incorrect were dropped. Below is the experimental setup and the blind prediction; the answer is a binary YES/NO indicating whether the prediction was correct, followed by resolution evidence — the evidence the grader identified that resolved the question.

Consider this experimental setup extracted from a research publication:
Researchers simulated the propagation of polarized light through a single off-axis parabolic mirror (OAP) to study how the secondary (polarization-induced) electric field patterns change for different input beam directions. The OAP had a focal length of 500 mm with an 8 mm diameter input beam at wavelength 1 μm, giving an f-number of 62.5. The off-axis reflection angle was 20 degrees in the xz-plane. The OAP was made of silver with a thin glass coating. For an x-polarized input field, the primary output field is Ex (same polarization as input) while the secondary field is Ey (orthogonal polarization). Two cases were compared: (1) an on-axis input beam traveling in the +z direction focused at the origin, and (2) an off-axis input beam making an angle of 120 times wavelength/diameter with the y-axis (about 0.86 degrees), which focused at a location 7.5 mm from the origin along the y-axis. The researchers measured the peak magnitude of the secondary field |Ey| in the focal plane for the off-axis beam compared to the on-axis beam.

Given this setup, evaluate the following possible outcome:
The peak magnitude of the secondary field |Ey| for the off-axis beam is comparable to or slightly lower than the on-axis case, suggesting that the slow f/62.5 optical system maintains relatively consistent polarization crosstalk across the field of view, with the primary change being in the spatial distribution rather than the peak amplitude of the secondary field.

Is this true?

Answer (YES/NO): NO